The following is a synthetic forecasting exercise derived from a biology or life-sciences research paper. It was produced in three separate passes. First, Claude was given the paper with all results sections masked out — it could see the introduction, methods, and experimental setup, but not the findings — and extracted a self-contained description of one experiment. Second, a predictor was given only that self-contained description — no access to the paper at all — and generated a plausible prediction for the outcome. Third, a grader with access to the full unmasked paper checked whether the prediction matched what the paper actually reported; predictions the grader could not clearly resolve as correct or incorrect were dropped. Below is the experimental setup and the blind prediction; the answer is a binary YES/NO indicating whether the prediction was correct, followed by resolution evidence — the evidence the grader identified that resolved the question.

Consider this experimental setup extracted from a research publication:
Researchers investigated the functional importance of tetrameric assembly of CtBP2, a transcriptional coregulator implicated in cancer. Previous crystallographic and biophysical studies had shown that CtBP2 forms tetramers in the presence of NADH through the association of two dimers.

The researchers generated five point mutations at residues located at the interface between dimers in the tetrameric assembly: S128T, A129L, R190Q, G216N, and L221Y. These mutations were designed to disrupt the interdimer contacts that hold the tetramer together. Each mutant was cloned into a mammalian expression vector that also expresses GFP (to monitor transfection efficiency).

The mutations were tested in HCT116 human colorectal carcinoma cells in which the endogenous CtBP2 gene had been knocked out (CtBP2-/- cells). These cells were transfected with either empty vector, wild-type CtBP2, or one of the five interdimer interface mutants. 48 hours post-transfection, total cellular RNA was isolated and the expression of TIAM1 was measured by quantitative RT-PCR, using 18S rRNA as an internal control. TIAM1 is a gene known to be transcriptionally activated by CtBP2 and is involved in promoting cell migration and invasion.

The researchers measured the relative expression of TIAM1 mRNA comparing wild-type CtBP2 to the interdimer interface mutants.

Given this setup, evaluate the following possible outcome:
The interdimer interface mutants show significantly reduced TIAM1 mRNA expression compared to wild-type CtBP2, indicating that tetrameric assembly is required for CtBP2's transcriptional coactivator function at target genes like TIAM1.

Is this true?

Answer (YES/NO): YES